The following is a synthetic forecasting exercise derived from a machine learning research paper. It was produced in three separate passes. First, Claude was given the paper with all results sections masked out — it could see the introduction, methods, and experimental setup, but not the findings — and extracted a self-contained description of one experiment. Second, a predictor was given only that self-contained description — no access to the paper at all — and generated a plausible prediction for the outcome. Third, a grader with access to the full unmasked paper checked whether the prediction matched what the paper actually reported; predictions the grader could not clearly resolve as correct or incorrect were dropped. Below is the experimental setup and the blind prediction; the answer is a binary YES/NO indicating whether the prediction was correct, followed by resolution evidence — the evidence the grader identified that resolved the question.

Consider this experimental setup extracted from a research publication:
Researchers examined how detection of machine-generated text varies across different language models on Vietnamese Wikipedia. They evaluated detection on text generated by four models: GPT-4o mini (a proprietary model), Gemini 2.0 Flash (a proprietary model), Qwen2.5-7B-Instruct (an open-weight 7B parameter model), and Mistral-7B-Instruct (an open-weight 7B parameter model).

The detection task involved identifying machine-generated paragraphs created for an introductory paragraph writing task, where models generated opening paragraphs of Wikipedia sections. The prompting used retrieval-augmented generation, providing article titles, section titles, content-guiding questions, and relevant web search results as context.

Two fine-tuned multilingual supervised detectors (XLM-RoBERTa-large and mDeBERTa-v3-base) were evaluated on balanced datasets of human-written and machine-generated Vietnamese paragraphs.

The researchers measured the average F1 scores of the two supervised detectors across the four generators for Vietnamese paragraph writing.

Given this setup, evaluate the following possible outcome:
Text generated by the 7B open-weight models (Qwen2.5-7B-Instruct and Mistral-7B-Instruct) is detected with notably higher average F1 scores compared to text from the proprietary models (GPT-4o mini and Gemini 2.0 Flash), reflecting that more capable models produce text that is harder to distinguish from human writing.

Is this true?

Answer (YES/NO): YES